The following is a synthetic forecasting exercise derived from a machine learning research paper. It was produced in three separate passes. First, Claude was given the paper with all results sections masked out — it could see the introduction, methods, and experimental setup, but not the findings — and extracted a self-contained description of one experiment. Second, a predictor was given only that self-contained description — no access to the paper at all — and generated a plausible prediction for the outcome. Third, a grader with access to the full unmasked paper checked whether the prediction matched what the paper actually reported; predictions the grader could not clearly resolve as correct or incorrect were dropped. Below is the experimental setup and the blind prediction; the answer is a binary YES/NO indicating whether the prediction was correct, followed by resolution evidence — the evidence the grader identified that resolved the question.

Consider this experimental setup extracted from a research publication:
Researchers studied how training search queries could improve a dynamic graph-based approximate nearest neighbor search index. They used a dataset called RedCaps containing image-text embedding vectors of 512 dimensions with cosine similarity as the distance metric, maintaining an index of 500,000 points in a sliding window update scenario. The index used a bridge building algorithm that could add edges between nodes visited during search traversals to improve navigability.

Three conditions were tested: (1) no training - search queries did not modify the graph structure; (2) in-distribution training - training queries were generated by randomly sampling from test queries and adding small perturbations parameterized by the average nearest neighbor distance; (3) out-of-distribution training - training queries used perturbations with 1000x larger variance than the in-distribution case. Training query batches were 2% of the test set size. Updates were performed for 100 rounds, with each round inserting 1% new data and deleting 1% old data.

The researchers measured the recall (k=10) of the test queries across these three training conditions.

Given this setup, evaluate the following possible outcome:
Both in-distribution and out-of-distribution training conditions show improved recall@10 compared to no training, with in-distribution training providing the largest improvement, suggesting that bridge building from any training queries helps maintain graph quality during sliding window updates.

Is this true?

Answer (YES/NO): YES